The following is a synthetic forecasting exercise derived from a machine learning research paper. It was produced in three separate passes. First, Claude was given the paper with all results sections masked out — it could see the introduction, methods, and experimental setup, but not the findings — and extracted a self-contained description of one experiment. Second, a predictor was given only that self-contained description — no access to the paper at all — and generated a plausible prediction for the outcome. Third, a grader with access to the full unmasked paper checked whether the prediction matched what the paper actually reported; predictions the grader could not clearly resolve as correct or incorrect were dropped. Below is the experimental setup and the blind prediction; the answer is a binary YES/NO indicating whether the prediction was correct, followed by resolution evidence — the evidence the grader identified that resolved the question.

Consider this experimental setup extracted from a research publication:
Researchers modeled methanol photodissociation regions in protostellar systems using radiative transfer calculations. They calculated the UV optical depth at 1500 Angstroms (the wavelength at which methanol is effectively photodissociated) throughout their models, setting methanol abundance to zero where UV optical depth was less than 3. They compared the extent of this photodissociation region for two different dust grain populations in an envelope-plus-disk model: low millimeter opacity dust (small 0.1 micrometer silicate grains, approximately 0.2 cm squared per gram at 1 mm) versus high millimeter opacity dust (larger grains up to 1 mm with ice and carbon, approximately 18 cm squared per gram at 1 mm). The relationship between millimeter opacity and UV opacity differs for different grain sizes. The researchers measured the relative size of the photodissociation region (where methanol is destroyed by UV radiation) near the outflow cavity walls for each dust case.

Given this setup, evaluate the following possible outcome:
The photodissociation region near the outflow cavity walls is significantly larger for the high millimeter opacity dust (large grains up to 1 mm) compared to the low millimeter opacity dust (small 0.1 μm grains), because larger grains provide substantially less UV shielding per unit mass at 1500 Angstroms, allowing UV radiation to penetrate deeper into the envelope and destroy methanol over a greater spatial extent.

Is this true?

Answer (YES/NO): YES